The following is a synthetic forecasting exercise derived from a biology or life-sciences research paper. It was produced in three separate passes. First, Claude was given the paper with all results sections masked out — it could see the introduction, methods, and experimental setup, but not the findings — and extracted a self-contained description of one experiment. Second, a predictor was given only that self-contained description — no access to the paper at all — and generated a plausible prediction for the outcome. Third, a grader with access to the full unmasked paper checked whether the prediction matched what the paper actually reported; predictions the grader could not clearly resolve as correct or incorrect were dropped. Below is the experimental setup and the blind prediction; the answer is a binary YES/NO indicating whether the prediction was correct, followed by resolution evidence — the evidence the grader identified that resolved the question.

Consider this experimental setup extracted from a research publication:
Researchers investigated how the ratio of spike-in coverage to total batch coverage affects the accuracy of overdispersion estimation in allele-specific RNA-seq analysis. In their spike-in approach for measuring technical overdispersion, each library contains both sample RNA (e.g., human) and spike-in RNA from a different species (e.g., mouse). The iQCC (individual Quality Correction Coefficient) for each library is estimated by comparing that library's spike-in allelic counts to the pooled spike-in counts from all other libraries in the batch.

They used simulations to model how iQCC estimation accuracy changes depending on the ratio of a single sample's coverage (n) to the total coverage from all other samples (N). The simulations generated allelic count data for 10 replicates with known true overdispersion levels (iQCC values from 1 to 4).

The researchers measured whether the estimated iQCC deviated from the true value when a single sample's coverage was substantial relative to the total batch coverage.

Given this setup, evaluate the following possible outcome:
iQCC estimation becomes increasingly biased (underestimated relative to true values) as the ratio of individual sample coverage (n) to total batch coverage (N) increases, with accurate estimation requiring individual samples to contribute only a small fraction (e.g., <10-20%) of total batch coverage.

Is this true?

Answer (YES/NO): NO